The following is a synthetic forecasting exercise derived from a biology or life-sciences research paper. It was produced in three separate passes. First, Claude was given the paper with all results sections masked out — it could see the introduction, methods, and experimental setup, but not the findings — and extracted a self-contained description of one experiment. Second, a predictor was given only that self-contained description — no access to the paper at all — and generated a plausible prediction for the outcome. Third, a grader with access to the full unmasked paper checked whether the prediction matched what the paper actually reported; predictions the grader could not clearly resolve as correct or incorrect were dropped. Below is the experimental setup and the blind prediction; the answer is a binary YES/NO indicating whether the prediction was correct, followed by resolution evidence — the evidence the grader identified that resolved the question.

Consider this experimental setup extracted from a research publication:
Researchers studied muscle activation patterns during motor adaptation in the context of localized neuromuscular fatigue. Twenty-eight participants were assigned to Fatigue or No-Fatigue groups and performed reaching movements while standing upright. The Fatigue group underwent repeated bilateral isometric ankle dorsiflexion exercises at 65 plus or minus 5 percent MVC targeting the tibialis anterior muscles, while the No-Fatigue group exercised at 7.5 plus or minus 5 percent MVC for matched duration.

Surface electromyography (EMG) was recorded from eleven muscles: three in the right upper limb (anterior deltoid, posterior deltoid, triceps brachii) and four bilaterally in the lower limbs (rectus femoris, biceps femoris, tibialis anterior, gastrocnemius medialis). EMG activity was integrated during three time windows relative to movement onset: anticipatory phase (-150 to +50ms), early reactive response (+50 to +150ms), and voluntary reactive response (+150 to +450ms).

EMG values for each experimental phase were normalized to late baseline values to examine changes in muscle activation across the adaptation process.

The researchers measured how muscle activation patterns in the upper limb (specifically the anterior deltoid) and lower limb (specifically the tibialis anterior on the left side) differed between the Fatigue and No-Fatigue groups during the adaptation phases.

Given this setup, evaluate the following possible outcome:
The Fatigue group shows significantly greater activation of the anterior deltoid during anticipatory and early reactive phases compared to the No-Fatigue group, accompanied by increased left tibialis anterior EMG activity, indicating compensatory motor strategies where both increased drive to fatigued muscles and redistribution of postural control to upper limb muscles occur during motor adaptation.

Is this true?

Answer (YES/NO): NO